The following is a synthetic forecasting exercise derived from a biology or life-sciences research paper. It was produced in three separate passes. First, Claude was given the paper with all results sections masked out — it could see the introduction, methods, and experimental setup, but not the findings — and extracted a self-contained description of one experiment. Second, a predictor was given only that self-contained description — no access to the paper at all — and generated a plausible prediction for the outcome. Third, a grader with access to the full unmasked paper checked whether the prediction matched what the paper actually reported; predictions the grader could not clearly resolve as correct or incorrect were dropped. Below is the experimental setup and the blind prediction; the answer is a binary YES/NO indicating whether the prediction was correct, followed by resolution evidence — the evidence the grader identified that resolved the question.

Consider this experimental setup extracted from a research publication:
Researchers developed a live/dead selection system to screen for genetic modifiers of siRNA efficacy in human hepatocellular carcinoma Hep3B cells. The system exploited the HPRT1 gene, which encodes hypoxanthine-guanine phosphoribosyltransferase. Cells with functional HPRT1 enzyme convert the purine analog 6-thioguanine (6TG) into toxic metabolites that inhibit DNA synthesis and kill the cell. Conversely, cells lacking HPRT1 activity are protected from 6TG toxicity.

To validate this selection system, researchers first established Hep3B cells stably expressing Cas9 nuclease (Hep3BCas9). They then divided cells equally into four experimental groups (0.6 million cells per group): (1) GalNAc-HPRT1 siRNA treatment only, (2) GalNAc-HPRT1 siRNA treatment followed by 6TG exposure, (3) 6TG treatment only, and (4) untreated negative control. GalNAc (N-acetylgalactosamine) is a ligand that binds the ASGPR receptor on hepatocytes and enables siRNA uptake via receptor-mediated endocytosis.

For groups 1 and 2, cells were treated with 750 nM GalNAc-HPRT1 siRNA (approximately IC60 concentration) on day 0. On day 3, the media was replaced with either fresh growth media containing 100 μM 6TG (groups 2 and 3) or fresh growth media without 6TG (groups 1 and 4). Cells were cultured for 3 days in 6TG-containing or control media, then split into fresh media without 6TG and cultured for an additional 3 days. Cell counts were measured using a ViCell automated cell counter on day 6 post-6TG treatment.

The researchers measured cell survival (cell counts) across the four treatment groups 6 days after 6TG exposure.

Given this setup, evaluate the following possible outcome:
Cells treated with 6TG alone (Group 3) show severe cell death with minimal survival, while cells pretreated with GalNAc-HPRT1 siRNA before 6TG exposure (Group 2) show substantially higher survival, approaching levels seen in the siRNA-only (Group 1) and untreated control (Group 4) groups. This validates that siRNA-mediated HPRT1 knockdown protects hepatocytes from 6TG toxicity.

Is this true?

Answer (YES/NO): NO